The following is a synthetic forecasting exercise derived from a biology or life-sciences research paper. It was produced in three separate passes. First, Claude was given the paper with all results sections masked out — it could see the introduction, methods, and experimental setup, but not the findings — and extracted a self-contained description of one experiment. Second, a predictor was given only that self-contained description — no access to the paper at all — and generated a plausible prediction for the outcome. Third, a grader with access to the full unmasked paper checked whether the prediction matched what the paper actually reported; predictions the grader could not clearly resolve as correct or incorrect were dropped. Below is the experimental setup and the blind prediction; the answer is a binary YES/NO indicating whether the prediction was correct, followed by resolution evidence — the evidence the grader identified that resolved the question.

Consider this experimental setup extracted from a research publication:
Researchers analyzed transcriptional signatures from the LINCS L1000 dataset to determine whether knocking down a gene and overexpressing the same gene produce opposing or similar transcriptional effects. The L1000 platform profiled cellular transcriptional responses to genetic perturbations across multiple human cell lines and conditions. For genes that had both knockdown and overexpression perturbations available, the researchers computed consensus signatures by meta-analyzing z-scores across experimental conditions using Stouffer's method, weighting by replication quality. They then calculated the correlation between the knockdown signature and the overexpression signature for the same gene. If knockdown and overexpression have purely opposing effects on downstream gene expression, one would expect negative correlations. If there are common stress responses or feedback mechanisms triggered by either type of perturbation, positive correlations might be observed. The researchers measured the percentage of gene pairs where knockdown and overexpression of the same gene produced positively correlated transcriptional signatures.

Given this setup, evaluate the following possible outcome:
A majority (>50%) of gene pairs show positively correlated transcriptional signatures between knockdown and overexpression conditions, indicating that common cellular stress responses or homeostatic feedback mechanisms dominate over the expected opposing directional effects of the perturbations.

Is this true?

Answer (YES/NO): YES